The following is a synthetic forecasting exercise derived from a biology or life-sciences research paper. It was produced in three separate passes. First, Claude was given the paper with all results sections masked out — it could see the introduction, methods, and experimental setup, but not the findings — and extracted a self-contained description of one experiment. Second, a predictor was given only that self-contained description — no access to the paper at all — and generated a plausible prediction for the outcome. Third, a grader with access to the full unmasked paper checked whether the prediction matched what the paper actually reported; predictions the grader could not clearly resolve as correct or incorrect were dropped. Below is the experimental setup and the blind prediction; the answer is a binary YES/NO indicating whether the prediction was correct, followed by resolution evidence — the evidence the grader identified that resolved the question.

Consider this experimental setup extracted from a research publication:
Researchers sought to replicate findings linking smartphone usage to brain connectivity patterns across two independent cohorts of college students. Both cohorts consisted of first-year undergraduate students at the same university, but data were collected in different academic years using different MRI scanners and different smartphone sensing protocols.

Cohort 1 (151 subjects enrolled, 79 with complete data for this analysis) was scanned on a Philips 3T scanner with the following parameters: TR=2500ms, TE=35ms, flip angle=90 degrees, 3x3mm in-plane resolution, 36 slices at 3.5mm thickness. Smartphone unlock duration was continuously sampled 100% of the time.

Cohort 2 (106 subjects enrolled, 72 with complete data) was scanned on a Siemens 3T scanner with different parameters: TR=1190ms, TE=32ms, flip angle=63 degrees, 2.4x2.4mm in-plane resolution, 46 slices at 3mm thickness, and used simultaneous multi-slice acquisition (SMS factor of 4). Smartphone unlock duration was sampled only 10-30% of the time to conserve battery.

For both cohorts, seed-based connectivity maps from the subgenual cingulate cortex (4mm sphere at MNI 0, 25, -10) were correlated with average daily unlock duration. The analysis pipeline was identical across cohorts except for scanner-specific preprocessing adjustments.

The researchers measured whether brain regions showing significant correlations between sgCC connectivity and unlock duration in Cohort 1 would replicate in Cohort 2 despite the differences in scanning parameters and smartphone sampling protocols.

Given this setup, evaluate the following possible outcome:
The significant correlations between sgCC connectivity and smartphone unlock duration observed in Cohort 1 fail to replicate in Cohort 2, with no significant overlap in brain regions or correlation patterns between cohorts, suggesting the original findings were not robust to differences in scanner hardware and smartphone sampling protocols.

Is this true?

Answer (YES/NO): NO